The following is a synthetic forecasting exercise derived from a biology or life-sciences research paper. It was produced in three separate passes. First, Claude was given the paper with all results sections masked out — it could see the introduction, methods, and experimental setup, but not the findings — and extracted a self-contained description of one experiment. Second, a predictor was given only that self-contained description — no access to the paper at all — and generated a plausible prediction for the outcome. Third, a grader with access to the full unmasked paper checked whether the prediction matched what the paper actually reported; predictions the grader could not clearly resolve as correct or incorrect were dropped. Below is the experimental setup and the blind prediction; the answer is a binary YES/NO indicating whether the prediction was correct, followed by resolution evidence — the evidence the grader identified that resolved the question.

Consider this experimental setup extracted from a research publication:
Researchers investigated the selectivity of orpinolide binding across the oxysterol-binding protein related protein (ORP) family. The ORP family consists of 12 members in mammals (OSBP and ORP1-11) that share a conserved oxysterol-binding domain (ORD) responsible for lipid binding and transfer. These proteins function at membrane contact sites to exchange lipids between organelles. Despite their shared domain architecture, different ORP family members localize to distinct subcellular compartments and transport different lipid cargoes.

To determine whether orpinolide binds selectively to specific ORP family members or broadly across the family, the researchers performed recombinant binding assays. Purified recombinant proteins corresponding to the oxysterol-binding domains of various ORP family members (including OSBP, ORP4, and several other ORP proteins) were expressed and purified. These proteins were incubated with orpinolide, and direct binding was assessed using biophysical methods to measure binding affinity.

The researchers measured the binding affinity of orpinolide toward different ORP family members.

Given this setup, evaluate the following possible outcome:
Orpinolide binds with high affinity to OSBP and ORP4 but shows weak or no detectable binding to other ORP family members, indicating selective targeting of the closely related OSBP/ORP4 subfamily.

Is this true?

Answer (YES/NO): YES